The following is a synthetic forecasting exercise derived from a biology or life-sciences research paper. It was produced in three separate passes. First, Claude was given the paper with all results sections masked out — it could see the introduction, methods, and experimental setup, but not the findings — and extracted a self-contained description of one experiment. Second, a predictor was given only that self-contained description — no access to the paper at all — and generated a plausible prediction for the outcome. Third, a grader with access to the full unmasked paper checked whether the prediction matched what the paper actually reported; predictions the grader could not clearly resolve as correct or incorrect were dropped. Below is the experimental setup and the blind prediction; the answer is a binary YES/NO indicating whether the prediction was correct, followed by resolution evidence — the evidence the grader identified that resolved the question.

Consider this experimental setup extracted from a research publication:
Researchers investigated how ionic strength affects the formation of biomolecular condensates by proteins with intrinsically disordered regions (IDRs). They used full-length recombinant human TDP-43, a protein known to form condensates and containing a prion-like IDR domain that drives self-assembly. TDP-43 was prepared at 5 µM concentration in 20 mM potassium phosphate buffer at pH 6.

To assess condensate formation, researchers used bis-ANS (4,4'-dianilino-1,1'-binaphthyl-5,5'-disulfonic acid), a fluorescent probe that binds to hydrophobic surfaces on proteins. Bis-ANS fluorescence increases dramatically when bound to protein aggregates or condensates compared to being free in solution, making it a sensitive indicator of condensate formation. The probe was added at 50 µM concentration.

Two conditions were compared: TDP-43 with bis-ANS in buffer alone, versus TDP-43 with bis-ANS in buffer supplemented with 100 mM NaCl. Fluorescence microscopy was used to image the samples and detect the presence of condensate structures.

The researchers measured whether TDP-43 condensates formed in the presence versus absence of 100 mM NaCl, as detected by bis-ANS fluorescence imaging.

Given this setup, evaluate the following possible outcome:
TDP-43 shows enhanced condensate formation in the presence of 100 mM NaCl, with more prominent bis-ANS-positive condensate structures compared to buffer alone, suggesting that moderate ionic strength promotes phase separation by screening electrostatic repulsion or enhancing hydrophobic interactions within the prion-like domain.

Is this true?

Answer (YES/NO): NO